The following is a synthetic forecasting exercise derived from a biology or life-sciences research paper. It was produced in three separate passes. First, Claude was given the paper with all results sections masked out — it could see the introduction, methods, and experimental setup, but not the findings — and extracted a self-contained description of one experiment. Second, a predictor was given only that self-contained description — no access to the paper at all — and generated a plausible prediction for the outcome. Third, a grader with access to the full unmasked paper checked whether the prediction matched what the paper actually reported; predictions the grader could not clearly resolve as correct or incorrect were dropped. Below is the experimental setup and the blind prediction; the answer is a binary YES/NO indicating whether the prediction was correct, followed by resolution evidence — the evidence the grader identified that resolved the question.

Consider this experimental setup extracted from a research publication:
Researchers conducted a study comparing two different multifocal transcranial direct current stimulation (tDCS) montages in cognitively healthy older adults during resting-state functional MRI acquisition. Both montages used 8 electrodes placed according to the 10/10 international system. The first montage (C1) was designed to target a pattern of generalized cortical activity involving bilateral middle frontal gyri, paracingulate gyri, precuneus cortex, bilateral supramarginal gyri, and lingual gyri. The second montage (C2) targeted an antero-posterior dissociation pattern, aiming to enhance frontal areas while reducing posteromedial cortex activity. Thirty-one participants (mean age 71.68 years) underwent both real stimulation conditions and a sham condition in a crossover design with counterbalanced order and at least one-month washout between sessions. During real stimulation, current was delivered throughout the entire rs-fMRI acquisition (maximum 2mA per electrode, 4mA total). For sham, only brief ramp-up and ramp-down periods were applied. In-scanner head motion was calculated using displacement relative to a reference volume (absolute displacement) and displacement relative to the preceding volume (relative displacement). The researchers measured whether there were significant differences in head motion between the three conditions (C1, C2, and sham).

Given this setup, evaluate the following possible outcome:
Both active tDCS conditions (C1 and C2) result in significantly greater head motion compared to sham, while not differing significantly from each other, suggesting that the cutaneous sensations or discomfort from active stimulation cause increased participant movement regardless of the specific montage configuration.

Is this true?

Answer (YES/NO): NO